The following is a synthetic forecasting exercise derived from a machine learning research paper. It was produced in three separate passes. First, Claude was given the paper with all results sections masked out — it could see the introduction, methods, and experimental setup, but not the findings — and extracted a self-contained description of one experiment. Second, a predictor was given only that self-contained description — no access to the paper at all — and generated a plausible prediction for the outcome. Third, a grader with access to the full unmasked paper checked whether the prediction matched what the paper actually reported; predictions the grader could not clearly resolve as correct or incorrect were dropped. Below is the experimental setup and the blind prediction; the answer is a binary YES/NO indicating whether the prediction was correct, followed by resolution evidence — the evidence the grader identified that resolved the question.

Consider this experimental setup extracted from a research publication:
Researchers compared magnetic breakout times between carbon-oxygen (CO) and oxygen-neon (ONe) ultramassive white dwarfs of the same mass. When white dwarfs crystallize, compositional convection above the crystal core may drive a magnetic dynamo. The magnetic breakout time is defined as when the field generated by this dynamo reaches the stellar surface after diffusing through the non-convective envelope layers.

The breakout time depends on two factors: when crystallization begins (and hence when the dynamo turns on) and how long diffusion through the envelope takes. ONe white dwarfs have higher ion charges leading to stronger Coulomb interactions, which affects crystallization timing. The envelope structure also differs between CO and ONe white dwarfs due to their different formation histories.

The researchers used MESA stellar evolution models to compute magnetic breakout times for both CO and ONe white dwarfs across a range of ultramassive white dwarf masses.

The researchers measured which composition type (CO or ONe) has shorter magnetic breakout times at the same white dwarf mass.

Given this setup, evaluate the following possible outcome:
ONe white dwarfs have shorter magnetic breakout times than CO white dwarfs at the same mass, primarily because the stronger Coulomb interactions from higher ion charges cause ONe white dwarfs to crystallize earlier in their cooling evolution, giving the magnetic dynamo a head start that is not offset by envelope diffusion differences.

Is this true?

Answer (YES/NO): YES